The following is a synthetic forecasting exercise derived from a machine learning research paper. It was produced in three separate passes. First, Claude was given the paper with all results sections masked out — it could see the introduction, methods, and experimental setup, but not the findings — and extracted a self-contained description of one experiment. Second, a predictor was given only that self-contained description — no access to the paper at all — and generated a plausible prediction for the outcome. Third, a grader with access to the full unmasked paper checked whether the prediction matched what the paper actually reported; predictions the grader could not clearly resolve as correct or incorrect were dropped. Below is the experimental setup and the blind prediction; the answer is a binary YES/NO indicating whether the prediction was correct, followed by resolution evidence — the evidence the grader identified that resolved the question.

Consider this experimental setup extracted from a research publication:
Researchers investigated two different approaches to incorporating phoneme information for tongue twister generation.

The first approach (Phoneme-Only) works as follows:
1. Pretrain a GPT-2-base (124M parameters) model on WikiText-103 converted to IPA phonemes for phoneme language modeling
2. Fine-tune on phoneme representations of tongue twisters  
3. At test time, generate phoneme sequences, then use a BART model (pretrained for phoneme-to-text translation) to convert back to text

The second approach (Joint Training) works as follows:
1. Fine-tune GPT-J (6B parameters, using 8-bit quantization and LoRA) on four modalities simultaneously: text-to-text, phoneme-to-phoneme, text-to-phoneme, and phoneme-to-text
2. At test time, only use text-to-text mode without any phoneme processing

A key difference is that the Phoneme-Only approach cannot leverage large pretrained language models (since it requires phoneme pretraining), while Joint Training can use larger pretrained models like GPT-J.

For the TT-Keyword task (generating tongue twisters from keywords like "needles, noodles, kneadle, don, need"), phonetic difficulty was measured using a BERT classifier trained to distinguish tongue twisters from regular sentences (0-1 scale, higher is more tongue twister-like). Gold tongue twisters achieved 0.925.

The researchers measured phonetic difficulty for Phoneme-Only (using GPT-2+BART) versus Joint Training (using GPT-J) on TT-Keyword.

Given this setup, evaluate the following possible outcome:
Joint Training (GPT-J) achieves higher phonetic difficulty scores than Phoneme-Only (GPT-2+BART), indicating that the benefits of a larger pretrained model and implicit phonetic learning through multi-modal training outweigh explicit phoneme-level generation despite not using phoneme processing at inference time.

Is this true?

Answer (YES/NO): YES